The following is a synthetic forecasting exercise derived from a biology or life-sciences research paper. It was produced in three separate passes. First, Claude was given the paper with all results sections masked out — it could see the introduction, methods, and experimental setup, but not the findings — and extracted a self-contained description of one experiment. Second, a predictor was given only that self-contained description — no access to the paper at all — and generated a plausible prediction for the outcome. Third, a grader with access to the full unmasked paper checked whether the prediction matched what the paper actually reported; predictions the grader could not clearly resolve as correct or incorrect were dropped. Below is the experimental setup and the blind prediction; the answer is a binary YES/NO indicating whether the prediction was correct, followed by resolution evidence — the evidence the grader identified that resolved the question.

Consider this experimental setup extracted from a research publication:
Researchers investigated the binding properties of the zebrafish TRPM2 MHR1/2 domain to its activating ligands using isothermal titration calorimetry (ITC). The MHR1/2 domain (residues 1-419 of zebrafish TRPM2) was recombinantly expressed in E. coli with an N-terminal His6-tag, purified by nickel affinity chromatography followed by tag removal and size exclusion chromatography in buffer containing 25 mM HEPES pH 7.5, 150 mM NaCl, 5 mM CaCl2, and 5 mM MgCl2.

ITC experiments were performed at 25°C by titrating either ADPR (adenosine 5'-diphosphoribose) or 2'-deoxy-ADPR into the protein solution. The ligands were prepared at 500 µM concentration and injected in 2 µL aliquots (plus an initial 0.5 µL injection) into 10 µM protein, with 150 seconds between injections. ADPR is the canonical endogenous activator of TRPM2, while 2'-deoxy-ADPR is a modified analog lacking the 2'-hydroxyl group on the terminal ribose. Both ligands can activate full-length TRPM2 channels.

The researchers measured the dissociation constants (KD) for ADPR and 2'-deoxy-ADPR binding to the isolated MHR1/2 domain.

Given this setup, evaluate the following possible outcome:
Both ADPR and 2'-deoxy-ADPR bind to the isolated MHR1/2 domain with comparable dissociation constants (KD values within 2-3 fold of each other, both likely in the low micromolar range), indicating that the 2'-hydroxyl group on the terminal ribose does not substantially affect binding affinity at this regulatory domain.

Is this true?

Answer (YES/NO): YES